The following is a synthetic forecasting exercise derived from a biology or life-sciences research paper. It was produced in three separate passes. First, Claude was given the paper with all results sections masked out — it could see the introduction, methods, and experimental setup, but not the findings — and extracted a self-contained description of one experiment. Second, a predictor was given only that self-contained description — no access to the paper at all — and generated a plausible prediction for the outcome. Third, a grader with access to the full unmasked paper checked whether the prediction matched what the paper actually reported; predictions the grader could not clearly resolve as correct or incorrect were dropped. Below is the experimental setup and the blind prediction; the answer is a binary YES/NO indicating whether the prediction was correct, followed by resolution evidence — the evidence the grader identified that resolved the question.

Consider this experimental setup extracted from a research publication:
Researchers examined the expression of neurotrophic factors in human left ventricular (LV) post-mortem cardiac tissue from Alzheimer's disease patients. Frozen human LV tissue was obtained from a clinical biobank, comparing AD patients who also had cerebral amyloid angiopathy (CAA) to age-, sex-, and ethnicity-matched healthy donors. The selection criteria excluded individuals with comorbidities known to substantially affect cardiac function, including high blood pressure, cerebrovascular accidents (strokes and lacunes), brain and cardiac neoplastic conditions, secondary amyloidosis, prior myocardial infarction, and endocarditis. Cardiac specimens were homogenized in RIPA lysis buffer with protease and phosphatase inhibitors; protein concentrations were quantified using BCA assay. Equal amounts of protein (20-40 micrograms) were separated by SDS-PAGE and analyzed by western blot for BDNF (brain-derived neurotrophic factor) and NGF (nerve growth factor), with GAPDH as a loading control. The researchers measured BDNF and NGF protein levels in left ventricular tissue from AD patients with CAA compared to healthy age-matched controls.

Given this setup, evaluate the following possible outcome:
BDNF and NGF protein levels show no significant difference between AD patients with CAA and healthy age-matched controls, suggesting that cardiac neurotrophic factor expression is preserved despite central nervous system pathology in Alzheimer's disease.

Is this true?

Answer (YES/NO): NO